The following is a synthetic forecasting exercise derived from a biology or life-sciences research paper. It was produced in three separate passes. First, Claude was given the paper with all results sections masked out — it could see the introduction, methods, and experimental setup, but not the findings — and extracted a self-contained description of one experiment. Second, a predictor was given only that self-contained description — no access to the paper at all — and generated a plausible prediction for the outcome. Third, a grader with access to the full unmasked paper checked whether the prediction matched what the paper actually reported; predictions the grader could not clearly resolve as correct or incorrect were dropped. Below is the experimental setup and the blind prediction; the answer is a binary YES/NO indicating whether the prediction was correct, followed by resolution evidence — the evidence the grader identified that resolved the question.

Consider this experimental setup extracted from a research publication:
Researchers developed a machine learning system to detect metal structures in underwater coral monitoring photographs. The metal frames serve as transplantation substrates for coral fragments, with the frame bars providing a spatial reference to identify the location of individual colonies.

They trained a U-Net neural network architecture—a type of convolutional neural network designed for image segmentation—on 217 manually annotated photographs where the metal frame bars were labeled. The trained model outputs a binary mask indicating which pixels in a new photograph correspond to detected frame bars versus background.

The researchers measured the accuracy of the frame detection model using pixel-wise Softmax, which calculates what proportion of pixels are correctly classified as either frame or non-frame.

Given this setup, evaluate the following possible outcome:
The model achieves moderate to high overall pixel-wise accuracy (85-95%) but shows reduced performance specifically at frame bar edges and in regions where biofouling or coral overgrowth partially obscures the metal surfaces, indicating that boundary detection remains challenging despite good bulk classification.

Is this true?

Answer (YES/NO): NO